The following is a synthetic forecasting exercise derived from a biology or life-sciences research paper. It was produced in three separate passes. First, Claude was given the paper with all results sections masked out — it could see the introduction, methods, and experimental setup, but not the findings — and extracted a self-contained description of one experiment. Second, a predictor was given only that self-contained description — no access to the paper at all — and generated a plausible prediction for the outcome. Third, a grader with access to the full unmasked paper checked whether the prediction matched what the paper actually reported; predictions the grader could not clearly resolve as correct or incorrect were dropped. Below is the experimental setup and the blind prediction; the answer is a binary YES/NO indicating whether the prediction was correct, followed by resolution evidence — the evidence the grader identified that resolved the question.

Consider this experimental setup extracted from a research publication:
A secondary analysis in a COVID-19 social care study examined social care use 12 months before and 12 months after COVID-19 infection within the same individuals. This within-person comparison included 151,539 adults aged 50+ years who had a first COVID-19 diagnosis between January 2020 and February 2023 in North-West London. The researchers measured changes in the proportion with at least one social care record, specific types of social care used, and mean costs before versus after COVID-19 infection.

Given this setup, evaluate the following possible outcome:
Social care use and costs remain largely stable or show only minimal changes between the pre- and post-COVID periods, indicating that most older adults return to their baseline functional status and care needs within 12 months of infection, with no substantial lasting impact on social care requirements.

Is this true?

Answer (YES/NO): NO